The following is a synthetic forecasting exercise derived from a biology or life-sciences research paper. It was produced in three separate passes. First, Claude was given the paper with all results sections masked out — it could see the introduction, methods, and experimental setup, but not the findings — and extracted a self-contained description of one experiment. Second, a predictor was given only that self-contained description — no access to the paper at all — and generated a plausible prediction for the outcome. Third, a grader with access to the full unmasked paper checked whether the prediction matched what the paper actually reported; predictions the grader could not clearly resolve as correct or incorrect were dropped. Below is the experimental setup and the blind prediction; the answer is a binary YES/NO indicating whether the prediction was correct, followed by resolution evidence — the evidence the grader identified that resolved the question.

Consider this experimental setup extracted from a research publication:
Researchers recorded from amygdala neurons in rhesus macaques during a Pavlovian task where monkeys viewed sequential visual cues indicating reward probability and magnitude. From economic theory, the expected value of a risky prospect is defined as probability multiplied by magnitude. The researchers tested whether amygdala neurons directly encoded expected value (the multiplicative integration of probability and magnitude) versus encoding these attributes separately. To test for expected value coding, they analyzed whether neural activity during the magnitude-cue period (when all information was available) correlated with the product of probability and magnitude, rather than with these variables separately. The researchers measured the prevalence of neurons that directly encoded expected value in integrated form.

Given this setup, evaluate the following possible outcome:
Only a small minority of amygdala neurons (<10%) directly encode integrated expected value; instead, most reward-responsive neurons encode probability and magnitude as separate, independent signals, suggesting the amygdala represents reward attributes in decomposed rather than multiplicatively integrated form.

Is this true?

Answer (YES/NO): YES